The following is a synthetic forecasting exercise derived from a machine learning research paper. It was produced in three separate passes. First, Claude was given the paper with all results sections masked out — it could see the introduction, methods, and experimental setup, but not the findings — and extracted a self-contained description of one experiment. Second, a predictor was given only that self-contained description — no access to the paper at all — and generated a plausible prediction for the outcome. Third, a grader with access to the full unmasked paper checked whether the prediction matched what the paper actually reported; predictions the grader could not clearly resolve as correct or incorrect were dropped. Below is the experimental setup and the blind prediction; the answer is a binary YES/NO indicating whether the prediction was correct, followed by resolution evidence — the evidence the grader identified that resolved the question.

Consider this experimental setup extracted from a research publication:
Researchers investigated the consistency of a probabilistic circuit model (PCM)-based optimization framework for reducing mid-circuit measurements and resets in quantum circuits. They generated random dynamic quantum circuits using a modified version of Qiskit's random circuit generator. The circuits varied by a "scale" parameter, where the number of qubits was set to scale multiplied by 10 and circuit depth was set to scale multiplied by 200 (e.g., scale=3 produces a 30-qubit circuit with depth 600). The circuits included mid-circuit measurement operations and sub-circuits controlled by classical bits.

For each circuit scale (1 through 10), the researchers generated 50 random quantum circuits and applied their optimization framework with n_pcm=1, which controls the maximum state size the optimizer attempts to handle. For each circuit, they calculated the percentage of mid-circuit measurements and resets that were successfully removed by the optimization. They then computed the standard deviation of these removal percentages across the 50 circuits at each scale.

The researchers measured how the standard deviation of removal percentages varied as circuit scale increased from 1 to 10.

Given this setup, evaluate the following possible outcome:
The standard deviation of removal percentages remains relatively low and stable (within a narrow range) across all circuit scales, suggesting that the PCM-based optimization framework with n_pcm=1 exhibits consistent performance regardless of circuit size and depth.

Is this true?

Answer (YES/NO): NO